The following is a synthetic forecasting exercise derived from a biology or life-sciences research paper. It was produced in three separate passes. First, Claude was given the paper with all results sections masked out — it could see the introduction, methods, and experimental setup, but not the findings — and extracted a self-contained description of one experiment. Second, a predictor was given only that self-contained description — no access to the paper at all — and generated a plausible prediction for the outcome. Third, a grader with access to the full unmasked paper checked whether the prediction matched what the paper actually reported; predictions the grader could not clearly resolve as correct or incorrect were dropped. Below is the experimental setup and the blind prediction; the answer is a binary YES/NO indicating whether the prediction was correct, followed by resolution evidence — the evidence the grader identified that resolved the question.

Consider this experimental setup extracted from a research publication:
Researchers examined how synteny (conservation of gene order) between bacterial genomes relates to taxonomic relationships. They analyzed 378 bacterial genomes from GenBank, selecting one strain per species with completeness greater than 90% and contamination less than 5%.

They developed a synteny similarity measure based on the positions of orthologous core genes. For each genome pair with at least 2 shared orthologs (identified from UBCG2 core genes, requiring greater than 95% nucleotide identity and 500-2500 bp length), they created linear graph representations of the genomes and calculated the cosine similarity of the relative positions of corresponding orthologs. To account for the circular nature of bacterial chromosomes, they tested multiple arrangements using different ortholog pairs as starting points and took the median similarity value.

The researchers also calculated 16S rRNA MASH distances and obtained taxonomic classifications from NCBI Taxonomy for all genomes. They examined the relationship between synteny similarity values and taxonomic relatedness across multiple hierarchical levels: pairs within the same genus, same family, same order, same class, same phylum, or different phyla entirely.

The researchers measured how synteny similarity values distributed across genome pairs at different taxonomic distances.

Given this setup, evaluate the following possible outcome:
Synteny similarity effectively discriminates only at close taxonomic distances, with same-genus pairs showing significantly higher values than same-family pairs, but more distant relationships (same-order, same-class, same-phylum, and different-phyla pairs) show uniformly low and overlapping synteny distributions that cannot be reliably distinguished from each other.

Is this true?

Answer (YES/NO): NO